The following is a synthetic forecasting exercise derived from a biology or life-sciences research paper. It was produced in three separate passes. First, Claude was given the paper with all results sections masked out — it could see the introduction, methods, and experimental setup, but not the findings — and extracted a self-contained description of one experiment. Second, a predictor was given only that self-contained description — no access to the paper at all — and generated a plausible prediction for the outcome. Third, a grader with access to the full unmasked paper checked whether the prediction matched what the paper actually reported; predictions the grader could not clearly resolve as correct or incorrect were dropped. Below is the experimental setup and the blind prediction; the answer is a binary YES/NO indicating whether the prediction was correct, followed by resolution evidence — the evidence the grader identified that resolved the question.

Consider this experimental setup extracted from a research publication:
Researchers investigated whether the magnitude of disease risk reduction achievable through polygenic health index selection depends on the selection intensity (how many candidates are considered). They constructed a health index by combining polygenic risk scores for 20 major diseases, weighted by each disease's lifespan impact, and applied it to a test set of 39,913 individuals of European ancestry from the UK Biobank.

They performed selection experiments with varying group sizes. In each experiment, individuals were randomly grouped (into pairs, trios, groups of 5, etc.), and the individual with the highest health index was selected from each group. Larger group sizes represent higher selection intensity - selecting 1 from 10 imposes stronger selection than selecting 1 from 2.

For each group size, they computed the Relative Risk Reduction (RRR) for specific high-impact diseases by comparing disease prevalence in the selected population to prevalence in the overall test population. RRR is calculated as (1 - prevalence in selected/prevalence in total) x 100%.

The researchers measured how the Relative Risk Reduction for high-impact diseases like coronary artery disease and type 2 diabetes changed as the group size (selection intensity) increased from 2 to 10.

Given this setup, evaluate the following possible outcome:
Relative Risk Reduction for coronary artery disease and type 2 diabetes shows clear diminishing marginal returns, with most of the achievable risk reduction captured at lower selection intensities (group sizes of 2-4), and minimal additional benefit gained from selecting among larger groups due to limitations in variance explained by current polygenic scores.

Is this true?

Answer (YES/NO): NO